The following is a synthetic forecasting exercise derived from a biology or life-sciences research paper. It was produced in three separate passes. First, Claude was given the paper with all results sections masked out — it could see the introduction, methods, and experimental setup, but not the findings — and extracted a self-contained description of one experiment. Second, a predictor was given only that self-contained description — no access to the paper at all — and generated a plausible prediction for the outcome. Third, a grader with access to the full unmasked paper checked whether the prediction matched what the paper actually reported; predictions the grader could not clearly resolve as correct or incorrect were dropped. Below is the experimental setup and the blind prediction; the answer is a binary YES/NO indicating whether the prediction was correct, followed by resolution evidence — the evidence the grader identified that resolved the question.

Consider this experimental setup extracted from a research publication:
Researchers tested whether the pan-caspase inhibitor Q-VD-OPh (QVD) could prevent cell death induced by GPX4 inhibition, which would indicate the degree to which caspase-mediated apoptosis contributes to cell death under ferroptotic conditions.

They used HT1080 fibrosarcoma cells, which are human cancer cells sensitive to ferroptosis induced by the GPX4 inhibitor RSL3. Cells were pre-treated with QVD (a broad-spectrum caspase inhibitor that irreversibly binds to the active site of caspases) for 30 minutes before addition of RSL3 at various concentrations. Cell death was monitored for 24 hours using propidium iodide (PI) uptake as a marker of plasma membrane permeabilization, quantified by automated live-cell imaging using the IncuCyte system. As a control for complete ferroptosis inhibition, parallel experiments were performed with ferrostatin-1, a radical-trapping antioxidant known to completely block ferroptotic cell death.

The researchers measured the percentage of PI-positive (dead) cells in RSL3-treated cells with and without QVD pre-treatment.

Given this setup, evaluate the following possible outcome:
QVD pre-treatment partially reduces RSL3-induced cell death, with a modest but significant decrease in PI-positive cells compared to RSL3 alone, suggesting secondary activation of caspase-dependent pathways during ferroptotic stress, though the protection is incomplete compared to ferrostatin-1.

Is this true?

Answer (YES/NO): YES